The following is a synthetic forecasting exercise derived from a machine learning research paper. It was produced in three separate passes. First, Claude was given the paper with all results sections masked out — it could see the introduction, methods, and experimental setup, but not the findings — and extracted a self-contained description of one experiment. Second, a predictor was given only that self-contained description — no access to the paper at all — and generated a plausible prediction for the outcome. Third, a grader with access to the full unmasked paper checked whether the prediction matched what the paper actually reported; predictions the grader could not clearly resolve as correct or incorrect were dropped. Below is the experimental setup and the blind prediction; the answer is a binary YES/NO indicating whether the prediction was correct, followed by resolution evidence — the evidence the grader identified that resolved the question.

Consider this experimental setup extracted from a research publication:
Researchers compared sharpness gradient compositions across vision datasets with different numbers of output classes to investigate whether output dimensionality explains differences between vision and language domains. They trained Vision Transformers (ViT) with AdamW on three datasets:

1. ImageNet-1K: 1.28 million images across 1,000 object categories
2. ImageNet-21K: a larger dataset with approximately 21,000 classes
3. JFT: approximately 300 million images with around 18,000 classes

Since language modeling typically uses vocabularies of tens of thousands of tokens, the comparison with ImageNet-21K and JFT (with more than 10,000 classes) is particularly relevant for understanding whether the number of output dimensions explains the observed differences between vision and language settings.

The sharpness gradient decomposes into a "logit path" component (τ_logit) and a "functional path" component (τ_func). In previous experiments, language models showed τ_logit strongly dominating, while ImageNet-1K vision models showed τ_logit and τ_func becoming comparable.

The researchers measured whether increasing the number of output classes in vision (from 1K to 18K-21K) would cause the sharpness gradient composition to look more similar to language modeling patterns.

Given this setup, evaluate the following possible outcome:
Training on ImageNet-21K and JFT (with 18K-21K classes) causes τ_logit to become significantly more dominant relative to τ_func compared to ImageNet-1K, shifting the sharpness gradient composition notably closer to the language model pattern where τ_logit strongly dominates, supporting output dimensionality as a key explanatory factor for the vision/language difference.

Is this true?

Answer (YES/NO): NO